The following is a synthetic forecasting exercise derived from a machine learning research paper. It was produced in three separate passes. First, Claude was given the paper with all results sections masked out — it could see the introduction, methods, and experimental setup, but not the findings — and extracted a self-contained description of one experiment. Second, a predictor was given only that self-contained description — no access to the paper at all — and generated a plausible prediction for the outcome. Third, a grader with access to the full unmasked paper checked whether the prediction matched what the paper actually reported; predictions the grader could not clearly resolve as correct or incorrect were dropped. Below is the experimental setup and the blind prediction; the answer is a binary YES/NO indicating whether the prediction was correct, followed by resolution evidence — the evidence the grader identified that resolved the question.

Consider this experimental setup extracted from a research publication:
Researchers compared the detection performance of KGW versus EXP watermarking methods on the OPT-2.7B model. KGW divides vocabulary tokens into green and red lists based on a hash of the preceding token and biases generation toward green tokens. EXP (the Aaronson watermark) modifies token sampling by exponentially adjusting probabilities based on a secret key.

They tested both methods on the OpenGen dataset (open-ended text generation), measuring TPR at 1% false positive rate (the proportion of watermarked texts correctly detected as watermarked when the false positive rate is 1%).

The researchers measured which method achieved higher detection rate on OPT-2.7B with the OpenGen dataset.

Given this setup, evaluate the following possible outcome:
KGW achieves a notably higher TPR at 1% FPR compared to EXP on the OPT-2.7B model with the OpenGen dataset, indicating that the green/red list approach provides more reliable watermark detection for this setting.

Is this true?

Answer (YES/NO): NO